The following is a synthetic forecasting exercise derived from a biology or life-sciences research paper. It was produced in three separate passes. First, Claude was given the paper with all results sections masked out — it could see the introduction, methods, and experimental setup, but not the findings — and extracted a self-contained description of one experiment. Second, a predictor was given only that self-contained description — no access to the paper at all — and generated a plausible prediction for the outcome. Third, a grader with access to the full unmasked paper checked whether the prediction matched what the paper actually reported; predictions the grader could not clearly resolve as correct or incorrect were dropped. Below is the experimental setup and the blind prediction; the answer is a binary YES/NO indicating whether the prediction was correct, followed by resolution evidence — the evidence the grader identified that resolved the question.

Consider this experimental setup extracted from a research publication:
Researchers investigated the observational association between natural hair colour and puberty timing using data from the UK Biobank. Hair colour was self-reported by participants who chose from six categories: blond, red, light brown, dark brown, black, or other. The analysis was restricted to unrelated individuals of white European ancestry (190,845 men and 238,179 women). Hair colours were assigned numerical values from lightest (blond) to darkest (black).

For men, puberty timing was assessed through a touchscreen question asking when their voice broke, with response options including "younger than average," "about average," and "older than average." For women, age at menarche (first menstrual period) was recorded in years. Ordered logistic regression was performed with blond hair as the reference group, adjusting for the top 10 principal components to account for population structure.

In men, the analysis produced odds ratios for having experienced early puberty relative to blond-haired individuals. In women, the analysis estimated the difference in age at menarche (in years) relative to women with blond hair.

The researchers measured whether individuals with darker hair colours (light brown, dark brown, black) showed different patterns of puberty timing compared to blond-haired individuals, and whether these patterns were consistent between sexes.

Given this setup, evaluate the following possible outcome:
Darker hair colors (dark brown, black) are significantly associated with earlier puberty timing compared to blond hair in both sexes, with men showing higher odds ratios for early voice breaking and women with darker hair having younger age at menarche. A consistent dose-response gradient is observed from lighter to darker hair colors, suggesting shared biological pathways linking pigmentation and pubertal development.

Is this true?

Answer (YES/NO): YES